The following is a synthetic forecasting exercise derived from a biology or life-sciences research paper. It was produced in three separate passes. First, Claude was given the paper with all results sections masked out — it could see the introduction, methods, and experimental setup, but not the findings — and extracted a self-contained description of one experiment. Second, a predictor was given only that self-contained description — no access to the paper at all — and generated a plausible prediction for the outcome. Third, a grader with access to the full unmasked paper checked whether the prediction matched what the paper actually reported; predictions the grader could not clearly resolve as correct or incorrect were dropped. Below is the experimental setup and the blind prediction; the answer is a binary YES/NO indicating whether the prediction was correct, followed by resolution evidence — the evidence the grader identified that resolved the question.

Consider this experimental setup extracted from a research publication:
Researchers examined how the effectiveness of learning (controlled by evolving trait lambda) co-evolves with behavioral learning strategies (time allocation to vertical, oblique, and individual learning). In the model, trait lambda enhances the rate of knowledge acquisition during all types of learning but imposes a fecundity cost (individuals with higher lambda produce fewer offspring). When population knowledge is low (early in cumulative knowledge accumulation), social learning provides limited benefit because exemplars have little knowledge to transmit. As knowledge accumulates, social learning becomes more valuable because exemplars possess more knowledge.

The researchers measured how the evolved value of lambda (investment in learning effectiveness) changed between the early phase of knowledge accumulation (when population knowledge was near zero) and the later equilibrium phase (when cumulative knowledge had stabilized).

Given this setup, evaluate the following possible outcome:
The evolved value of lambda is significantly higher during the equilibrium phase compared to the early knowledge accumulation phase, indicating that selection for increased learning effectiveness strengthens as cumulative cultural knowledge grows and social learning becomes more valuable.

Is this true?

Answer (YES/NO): YES